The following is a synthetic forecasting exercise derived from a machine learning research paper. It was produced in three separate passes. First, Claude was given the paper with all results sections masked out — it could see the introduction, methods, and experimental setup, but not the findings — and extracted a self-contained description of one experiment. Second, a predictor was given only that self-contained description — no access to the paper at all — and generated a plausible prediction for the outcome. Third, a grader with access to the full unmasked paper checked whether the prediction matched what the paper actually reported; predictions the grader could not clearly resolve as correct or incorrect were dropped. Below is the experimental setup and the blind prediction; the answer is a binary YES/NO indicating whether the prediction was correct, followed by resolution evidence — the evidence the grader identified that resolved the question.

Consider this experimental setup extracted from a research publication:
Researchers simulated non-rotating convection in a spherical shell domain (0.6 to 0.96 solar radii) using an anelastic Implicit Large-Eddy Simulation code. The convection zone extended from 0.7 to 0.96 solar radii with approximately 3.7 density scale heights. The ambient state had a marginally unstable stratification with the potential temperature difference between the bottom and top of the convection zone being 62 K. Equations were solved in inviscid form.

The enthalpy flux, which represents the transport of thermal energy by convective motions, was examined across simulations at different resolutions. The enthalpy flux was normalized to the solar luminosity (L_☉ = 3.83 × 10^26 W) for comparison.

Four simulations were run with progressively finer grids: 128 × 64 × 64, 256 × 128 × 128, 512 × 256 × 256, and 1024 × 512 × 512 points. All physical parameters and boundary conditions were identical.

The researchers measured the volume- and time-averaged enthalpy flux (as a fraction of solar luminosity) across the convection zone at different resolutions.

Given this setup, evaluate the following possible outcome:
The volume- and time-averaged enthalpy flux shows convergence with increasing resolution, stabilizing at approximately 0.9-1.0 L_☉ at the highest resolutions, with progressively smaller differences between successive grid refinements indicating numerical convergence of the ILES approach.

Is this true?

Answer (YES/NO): NO